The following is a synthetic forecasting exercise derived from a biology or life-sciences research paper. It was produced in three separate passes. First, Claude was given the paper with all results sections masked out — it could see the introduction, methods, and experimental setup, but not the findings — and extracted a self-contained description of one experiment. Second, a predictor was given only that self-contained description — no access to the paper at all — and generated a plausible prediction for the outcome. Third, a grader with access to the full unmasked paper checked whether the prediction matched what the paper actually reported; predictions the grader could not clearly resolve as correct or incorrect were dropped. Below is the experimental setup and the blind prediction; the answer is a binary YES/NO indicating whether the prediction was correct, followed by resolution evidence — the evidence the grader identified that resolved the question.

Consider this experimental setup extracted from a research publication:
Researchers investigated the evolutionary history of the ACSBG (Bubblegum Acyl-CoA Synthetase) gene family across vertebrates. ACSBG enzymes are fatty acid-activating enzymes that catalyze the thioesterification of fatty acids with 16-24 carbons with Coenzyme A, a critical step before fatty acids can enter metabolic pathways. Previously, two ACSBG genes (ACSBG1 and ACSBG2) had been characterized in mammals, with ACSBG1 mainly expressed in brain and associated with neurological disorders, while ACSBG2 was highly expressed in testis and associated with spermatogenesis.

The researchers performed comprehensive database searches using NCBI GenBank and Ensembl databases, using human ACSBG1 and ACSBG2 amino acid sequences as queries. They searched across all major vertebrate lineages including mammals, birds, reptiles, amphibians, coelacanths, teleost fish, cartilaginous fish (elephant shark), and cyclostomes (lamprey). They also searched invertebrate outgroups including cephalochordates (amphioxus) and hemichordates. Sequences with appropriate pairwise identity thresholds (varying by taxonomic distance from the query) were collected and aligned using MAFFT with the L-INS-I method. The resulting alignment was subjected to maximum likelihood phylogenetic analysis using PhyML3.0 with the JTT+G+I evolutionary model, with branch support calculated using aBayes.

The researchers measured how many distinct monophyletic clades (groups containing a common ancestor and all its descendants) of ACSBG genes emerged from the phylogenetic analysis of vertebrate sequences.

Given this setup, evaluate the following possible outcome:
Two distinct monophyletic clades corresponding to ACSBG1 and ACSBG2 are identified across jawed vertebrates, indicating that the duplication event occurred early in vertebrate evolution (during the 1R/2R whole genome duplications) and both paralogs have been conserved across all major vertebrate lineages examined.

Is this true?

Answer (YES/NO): NO